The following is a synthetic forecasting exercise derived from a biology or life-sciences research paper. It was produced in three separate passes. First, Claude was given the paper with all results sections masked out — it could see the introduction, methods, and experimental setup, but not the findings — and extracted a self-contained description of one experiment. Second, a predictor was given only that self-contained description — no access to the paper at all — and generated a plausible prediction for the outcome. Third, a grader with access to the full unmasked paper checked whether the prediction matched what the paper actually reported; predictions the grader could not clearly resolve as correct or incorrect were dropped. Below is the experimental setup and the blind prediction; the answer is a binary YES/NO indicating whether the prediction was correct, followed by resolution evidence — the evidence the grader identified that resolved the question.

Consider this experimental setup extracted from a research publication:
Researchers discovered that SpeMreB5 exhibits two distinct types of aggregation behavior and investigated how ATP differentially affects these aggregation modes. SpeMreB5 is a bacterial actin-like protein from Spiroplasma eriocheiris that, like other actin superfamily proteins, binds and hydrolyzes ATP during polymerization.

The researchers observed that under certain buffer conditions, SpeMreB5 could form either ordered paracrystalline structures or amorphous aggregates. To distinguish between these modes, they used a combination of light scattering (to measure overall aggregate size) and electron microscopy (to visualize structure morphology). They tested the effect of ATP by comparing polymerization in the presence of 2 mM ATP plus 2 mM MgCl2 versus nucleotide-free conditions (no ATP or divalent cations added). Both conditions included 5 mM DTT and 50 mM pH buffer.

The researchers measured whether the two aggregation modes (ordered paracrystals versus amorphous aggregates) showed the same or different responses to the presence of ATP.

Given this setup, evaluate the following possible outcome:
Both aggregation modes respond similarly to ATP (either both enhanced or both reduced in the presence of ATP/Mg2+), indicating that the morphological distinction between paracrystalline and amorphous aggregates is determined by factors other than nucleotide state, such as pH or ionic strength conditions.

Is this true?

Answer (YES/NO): NO